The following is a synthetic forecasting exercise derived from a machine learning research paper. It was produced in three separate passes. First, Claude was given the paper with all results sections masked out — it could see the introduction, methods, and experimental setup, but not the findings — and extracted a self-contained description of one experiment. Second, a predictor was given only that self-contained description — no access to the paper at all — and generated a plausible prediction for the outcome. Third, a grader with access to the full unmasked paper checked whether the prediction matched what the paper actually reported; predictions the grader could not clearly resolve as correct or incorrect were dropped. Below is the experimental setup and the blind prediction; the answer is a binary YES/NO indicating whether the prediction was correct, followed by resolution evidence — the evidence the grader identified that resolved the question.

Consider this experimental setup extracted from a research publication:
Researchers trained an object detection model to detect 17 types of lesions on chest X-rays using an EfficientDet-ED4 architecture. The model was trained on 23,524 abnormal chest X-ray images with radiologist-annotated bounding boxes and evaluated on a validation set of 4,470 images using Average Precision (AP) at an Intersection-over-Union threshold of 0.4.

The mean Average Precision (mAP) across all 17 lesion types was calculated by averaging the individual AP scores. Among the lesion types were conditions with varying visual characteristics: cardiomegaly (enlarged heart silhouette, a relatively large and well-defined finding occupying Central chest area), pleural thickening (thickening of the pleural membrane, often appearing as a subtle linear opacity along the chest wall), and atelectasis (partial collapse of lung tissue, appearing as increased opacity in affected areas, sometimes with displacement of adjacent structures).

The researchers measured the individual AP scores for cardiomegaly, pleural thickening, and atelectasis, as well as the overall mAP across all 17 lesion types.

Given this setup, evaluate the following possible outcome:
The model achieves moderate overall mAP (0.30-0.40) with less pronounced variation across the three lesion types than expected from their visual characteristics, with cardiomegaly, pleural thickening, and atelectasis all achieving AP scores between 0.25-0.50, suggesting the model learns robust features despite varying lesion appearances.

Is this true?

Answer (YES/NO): NO